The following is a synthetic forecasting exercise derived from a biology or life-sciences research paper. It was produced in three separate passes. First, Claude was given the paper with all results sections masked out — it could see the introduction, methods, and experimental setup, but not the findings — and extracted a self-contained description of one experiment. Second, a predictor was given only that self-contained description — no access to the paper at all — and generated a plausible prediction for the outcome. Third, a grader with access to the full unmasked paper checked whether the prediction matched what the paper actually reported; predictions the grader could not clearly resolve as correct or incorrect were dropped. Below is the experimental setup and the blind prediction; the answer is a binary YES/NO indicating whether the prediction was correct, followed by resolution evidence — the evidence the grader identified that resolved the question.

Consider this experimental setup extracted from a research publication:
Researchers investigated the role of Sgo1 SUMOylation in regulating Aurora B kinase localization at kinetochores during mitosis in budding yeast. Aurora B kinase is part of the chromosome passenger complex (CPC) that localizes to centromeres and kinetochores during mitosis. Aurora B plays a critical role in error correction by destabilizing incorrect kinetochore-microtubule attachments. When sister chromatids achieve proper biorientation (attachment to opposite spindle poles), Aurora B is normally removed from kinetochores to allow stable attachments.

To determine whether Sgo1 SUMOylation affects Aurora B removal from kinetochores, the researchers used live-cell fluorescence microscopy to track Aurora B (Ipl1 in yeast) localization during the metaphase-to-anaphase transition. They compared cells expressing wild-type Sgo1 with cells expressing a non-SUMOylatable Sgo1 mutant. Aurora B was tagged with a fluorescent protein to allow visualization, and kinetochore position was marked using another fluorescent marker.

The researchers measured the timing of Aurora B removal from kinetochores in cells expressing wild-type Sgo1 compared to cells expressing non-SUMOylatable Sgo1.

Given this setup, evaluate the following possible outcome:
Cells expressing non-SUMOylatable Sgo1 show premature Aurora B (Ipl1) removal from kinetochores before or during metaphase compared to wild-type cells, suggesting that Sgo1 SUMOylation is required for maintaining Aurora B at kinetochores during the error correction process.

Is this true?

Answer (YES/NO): NO